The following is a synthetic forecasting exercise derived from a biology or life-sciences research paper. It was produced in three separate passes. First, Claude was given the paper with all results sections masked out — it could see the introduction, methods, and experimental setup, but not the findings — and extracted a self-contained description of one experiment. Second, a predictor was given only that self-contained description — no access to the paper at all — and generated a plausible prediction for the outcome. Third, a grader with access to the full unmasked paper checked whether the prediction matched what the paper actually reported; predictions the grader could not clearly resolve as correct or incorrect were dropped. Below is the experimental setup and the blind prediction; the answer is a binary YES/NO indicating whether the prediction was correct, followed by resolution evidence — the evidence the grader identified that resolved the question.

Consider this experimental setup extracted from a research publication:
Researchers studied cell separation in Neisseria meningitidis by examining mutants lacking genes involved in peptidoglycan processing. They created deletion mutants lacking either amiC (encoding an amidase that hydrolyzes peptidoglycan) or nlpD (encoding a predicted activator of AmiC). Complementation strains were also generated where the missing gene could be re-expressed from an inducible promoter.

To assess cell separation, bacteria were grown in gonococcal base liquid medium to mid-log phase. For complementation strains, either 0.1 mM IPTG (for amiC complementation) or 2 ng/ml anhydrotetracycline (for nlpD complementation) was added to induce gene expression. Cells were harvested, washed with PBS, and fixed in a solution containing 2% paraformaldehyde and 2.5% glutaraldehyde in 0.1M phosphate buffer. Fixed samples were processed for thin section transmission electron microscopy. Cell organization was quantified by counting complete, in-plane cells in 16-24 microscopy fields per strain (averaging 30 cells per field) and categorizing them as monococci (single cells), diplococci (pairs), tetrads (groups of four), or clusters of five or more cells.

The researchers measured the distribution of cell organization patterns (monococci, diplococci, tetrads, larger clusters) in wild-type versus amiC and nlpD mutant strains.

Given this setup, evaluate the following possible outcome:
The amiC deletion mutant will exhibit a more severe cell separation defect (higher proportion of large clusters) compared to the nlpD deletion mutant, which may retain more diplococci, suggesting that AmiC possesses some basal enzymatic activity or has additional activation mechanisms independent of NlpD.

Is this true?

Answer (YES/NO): YES